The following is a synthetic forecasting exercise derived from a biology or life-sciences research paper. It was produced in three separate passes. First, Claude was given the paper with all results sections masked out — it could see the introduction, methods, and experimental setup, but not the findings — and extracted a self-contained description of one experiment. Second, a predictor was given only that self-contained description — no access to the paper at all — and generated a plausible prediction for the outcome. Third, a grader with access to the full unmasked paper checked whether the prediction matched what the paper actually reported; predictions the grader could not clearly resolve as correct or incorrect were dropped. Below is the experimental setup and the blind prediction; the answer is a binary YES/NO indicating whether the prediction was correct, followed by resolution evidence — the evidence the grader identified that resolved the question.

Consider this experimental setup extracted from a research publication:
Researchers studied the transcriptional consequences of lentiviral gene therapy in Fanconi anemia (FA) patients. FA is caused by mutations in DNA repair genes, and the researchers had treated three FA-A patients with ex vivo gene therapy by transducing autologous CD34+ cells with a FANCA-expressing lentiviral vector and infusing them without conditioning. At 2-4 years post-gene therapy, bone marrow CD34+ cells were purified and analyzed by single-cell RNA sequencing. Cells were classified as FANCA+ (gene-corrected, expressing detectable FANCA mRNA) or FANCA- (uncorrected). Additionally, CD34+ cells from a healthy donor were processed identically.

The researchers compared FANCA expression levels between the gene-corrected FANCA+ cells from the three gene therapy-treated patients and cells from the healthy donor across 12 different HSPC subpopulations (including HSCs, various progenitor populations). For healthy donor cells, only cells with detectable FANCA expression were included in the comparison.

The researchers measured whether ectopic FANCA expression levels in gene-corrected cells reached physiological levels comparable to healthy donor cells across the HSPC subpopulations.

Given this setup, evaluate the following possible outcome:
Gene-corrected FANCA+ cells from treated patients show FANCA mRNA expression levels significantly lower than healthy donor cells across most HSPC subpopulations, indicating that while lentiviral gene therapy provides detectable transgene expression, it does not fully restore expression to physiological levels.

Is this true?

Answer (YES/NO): YES